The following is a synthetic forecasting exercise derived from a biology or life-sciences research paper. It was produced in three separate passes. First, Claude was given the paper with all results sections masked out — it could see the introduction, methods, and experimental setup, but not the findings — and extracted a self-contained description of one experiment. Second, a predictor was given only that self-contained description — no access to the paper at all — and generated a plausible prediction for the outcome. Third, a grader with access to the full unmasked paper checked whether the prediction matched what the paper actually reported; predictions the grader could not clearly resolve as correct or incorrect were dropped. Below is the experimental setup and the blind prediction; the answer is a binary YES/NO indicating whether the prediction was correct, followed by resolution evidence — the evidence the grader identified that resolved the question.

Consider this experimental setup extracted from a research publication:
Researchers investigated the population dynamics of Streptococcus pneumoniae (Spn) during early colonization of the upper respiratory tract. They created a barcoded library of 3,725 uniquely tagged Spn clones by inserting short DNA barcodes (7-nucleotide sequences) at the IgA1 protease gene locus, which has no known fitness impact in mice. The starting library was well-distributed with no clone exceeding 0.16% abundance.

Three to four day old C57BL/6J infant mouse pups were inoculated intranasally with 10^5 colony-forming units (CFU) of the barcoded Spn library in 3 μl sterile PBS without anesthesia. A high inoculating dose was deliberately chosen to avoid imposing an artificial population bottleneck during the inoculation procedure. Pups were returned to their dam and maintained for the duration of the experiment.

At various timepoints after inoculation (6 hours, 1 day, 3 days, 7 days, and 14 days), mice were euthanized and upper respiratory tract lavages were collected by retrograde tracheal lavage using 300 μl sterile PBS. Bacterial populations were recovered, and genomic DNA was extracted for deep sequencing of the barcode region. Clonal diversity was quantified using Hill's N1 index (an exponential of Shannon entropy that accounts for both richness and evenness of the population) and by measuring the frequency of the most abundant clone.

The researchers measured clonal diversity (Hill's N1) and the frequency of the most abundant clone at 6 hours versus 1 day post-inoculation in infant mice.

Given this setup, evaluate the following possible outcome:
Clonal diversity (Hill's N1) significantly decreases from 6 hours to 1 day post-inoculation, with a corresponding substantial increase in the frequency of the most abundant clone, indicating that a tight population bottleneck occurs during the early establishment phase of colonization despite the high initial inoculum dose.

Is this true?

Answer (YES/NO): YES